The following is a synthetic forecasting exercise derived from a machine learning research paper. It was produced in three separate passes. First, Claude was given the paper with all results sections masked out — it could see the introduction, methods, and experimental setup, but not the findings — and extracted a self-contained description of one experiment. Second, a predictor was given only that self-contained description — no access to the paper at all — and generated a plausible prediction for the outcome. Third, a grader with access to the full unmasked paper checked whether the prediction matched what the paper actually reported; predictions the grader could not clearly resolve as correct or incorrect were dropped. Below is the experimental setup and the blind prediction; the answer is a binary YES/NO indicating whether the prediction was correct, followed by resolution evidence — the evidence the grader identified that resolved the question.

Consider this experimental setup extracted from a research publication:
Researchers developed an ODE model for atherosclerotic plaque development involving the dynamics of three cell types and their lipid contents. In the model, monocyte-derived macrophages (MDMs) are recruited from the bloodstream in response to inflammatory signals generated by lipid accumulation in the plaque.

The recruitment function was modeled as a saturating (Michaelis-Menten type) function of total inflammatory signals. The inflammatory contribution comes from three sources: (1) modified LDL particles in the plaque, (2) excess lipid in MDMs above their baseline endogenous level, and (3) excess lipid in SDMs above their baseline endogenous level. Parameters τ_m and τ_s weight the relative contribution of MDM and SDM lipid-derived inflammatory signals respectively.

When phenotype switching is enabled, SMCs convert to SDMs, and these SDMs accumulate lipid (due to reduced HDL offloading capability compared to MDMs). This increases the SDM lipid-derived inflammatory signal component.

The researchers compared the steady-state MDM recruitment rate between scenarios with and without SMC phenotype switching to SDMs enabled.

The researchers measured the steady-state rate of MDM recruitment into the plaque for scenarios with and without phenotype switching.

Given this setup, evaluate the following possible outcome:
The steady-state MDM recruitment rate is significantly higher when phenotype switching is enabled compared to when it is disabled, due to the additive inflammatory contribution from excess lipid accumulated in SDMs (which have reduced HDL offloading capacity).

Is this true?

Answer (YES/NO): NO